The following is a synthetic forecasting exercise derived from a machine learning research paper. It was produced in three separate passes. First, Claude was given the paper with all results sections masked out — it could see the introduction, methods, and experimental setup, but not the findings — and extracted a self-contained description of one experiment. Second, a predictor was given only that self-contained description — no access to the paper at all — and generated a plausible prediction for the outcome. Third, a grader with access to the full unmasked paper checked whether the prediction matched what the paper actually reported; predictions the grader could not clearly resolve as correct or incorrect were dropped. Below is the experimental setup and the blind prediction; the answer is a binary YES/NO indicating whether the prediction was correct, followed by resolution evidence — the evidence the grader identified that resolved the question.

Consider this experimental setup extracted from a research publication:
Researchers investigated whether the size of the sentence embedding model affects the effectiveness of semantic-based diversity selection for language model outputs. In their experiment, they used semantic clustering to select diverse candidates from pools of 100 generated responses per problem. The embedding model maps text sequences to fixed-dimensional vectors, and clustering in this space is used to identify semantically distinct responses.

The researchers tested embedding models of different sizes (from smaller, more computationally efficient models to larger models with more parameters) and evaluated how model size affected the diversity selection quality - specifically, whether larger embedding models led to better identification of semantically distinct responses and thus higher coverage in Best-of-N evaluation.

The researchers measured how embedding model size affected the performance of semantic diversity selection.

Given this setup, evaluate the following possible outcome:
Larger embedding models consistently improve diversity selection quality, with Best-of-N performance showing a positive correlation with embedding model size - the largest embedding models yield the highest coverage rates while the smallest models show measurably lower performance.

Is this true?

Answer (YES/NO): NO